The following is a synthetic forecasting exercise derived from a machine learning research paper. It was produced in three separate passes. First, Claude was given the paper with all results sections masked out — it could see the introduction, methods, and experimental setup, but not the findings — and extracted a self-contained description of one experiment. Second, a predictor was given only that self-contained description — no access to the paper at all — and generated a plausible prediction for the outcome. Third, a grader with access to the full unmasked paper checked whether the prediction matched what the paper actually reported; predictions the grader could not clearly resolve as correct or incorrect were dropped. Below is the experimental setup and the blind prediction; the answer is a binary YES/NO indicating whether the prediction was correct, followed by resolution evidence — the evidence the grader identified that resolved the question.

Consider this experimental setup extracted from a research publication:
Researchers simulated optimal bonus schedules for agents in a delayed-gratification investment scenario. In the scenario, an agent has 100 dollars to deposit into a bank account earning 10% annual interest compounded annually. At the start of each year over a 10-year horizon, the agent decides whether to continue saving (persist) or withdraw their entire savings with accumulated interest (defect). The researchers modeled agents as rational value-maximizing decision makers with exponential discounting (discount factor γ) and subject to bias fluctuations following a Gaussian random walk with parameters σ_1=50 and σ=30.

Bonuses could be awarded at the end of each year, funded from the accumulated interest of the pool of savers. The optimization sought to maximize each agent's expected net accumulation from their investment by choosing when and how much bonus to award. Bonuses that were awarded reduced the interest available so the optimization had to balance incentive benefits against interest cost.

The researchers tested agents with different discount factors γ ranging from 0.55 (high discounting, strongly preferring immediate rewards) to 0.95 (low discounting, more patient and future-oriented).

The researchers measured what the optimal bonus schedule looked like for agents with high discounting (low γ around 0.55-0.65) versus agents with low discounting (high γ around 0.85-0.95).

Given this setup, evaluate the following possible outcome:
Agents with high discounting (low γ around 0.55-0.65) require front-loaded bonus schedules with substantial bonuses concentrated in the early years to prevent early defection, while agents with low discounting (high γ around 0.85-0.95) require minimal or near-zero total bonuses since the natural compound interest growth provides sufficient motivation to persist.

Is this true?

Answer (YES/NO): NO